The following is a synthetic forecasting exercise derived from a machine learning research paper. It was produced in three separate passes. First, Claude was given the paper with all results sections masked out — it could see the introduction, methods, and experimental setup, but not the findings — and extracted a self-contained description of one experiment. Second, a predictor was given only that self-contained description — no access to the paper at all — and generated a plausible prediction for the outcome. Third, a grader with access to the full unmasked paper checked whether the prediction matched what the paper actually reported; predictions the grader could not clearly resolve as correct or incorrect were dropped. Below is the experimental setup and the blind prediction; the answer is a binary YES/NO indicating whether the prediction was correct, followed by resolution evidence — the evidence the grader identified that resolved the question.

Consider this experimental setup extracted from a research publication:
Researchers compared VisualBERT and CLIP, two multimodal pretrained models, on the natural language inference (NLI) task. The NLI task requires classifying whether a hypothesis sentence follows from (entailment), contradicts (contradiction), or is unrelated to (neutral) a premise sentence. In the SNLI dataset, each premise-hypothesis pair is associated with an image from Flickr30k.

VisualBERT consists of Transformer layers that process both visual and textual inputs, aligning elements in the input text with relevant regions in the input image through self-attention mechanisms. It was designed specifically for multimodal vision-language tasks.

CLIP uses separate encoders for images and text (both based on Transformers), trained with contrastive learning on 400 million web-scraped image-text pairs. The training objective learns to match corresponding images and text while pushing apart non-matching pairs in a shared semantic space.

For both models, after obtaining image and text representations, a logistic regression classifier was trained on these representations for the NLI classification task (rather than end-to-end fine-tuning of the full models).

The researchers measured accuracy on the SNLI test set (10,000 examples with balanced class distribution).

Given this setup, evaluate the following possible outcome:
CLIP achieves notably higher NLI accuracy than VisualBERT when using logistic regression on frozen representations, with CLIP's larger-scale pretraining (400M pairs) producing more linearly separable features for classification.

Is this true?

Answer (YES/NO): NO